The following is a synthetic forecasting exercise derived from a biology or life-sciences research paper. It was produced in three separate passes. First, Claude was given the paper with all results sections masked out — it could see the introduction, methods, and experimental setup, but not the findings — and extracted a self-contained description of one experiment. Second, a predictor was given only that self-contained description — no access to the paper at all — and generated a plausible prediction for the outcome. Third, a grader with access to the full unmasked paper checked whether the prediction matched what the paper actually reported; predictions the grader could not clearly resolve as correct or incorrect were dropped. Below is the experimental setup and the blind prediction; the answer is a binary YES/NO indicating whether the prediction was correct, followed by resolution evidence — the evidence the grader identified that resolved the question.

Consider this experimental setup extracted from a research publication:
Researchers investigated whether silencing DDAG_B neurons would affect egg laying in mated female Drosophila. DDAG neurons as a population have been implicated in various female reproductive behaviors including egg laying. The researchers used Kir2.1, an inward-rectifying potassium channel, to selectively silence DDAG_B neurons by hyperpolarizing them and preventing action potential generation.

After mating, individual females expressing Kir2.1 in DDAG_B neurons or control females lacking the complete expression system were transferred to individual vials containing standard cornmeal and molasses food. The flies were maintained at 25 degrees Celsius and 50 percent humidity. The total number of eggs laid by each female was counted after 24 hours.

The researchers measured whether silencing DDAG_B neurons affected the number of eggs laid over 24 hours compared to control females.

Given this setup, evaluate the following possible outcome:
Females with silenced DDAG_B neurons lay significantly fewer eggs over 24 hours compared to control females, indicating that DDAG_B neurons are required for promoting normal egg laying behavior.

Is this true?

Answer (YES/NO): NO